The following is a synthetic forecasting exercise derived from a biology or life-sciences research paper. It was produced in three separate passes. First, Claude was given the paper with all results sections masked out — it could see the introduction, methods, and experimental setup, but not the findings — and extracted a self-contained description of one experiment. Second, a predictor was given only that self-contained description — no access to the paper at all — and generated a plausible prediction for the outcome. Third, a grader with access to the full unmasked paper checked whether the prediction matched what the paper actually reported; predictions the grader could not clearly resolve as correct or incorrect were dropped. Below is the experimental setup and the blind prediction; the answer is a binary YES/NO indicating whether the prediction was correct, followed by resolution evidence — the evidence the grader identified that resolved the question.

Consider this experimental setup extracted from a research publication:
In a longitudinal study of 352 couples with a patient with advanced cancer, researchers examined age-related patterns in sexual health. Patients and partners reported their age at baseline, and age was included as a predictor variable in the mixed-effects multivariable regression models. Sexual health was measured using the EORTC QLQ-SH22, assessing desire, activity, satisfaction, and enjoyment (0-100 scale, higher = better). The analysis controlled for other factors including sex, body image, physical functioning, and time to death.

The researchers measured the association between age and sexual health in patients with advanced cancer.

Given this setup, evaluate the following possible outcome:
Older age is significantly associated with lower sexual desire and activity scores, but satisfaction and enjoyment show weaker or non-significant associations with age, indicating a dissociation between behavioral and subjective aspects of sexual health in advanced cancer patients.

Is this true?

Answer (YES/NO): NO